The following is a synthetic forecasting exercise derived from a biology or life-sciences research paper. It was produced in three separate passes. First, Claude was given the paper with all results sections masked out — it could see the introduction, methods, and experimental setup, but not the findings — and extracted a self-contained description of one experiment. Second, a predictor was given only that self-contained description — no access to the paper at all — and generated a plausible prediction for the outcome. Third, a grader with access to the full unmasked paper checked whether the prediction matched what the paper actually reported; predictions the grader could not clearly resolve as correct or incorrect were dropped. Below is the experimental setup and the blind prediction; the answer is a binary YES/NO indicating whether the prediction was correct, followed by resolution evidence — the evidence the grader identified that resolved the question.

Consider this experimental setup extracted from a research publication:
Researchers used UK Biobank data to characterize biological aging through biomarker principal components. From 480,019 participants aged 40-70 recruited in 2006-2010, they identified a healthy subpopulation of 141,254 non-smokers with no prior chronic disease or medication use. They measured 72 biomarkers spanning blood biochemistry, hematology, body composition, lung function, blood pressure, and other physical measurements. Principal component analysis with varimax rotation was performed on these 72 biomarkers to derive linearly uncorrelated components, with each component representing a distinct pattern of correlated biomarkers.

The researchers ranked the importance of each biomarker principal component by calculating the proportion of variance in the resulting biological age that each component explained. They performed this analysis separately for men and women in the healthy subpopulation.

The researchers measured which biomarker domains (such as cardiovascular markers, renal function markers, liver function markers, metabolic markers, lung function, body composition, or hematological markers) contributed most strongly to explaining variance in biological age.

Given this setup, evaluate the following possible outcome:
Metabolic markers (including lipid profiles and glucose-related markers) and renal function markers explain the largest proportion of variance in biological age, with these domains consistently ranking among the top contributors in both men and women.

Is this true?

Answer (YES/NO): NO